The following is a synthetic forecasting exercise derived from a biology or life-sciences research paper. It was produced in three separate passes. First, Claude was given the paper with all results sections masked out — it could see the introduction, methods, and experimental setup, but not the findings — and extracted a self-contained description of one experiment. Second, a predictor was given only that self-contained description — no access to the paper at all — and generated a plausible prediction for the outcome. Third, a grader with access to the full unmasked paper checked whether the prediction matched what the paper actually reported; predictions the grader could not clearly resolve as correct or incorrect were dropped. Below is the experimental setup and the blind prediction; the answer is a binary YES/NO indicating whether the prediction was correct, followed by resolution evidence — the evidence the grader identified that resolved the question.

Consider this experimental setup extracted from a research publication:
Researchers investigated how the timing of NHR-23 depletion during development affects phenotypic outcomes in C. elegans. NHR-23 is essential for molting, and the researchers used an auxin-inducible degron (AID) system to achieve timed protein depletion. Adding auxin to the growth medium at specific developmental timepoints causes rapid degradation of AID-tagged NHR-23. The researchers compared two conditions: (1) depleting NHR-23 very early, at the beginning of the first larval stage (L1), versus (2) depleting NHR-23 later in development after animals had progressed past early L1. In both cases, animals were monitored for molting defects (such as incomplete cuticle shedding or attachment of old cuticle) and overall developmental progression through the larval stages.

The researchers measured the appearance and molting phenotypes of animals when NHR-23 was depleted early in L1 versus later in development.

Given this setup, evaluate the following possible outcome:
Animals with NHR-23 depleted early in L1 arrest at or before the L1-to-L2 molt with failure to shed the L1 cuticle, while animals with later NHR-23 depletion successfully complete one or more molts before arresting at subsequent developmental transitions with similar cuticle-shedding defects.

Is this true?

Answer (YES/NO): NO